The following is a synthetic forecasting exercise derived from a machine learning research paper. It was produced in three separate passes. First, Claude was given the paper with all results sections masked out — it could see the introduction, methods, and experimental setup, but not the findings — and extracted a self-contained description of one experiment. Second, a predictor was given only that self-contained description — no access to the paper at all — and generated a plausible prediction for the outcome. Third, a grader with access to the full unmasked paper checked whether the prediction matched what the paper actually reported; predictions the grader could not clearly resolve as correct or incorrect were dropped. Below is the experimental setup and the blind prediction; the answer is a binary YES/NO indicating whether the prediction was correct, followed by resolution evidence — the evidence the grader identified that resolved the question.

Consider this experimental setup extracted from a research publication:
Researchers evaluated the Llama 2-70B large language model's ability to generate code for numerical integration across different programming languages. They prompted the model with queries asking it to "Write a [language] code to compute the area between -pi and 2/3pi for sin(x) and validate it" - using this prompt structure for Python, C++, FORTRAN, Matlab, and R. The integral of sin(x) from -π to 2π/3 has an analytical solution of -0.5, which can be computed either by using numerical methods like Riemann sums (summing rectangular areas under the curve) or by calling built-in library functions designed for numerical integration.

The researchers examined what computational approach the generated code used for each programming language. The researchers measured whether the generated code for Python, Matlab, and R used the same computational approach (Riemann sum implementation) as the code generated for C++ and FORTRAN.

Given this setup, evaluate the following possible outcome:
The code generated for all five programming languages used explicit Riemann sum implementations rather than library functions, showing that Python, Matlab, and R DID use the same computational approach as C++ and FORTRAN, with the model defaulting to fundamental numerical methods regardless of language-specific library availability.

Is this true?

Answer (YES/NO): NO